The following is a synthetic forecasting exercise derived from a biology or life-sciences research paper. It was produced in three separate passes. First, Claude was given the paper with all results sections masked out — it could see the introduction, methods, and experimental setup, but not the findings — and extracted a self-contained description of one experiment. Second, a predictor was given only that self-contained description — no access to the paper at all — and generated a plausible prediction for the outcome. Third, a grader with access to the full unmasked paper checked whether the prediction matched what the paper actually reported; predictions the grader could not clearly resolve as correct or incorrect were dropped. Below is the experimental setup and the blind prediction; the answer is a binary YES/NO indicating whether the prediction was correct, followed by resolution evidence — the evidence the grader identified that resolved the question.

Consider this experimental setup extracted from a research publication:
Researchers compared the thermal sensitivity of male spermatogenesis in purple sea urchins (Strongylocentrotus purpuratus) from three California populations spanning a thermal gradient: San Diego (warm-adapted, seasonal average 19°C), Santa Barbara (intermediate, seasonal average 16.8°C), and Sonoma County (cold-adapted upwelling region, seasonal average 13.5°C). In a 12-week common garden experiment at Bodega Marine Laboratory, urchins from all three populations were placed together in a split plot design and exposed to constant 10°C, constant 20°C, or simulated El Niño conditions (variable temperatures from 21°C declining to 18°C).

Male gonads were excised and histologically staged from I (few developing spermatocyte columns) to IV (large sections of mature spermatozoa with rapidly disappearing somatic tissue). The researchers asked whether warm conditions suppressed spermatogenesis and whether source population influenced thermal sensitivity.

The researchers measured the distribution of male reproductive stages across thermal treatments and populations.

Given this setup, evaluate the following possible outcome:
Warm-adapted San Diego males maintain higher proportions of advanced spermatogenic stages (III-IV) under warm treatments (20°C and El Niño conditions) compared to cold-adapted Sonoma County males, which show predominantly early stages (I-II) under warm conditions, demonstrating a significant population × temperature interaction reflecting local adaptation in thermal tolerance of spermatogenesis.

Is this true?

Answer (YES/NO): NO